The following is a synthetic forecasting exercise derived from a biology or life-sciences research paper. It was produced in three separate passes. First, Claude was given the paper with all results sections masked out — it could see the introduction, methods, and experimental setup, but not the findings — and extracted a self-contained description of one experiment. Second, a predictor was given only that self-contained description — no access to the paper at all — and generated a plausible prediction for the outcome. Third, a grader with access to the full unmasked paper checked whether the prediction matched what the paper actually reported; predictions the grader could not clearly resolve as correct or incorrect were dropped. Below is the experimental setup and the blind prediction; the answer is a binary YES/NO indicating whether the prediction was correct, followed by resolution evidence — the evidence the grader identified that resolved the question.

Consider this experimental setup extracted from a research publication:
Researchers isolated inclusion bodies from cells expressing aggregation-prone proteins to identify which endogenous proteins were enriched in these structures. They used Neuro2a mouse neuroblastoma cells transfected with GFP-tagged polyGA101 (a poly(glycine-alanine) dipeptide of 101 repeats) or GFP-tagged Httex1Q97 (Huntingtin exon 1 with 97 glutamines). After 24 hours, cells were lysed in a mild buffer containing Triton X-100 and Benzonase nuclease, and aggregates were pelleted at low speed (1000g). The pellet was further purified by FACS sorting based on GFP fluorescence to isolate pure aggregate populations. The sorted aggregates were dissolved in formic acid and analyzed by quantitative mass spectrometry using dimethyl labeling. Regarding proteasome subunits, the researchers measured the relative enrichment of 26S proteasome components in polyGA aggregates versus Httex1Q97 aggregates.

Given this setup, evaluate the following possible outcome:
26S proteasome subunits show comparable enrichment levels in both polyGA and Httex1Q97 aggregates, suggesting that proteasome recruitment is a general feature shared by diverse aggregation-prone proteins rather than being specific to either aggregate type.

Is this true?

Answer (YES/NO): NO